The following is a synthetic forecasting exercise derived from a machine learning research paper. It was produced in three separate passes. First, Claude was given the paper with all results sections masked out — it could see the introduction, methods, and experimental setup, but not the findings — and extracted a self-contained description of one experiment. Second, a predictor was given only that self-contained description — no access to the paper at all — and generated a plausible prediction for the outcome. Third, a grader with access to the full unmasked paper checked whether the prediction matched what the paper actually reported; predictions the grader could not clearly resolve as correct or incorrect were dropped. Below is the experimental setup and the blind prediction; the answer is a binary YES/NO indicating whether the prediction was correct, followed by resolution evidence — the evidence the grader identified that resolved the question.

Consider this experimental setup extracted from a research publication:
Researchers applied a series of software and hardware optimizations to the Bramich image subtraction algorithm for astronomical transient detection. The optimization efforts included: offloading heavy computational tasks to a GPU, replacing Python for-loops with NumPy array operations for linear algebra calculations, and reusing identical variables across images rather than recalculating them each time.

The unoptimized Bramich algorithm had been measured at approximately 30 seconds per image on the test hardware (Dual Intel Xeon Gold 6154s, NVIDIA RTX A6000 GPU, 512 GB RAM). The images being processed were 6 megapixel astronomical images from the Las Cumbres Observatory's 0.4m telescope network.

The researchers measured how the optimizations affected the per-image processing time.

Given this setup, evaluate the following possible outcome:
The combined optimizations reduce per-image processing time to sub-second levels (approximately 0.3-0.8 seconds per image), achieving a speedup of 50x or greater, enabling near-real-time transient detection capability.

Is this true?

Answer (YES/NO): YES